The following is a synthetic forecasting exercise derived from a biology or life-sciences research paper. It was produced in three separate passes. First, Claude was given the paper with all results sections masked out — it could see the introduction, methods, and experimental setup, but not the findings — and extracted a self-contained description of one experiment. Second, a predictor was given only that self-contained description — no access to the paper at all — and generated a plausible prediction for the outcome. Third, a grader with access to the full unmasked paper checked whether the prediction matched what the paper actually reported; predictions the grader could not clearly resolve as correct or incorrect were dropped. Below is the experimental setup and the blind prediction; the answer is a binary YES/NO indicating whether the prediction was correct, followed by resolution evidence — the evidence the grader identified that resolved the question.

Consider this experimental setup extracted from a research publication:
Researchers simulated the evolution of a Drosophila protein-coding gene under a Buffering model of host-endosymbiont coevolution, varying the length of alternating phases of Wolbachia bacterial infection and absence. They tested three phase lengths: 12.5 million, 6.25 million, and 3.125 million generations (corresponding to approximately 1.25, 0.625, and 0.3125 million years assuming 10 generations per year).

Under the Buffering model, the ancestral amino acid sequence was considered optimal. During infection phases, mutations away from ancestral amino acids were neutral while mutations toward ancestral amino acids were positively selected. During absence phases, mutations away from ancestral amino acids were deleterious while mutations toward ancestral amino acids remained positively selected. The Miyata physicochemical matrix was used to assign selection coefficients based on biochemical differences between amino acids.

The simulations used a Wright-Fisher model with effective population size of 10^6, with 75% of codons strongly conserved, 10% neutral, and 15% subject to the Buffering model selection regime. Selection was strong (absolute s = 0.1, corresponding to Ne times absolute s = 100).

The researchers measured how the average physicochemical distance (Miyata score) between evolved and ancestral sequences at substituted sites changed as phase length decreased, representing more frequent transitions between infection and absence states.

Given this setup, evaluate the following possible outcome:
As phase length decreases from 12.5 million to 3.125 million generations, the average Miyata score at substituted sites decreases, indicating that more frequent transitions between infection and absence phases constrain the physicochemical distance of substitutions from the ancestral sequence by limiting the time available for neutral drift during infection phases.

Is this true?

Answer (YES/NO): NO